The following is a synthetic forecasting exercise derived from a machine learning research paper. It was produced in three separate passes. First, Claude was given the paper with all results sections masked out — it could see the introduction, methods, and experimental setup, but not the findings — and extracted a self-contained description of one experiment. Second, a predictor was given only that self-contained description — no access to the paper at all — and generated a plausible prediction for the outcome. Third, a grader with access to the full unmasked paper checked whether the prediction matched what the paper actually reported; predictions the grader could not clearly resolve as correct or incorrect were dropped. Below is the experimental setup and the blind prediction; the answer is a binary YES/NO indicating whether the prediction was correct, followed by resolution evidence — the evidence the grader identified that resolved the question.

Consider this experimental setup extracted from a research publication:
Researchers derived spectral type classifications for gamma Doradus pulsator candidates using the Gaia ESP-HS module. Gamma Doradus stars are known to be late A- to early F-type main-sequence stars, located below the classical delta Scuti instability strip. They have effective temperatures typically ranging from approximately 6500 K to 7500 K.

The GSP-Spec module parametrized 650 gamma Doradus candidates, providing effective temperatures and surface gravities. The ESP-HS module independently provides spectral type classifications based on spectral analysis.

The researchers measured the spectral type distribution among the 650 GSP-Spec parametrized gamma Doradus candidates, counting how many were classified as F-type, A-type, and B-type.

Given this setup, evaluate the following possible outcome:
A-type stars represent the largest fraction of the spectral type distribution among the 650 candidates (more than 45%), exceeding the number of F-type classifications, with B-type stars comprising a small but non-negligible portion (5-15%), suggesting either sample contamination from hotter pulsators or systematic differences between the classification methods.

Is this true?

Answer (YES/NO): NO